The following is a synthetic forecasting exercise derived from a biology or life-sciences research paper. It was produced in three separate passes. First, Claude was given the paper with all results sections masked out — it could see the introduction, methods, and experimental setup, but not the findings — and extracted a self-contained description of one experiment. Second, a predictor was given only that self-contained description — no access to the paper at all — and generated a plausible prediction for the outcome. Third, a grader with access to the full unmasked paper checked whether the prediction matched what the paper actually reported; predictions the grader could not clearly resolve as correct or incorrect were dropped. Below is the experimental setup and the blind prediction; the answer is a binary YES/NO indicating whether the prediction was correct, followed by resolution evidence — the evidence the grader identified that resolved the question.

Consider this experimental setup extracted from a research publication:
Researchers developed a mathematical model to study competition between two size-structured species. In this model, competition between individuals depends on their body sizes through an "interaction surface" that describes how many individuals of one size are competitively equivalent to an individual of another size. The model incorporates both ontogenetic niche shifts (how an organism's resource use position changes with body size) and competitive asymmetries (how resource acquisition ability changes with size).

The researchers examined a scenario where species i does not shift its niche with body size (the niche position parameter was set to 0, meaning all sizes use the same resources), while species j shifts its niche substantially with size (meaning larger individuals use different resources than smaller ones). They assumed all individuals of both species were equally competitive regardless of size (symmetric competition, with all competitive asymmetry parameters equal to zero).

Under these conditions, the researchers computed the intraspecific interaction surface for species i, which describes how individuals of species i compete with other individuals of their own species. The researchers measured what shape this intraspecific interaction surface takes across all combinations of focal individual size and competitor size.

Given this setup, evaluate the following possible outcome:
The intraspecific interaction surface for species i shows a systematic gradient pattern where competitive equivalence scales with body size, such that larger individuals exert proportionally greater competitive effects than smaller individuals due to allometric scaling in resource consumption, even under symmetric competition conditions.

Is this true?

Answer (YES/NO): NO